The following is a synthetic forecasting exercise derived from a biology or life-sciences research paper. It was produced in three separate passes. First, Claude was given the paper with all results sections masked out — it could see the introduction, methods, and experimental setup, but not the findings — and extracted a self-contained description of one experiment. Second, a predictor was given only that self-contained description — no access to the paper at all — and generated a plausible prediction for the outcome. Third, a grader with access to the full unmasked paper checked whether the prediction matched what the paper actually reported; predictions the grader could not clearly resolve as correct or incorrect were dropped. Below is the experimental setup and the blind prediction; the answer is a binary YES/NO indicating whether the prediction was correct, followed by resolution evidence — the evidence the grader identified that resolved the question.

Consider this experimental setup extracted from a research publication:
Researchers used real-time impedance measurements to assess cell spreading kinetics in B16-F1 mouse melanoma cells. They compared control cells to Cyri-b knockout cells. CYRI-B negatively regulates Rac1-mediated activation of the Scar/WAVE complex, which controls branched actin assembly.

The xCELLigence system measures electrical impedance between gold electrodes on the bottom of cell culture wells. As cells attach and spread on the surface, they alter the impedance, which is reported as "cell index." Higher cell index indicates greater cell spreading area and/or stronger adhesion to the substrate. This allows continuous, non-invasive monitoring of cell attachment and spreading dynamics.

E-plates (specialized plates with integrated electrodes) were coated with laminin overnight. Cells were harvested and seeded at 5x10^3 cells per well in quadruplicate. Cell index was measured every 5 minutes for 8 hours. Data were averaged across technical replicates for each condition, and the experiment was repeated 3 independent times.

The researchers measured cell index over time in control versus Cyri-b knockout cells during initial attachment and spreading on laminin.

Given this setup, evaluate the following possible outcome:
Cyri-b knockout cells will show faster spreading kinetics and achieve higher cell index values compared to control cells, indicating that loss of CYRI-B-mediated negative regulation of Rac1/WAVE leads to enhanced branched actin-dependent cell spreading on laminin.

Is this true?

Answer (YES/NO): YES